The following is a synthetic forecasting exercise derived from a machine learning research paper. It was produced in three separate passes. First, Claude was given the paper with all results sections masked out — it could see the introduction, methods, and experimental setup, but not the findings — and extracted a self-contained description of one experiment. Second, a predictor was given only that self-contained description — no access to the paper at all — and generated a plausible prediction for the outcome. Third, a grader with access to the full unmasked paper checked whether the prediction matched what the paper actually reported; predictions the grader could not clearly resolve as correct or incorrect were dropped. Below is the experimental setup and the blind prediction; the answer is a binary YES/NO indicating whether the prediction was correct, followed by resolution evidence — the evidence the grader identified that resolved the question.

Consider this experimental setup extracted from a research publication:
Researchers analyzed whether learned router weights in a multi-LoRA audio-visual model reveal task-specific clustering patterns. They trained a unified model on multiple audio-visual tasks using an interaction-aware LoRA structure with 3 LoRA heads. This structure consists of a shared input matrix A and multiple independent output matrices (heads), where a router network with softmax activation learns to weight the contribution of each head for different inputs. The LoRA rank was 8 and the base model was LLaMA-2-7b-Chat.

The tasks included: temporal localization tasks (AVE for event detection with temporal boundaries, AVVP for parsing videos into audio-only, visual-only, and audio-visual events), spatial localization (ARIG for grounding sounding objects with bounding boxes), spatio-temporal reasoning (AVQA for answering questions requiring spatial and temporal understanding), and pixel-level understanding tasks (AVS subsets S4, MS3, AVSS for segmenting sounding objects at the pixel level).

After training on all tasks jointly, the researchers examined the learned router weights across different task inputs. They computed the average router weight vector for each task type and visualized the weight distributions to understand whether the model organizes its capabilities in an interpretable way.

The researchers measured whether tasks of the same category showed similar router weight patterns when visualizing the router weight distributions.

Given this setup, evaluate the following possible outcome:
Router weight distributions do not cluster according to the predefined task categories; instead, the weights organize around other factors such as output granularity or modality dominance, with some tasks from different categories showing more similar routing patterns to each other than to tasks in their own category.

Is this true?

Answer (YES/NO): NO